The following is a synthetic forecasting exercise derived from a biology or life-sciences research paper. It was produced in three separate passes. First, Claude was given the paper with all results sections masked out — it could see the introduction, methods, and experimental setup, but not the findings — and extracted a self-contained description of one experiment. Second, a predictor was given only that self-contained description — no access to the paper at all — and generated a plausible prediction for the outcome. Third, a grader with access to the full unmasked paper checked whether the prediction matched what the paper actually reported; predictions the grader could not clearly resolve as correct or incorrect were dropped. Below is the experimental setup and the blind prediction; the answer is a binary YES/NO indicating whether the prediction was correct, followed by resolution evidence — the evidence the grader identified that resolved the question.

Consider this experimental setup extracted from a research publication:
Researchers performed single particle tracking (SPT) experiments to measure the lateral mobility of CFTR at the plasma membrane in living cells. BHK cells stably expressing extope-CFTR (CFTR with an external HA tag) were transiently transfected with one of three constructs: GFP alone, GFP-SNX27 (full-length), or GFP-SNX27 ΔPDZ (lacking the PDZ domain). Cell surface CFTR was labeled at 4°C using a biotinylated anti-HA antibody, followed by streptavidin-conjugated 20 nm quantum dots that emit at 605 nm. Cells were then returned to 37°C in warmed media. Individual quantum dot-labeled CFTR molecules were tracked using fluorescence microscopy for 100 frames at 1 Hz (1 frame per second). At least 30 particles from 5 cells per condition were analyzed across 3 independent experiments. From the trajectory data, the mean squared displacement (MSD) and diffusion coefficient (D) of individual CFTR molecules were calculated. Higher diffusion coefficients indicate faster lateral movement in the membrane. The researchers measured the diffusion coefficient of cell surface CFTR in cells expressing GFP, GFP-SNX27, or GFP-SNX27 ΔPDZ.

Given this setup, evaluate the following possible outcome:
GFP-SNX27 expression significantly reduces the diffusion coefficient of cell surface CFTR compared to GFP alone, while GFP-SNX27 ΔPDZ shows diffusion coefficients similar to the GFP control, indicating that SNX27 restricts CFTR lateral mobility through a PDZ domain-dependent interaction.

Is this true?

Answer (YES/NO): NO